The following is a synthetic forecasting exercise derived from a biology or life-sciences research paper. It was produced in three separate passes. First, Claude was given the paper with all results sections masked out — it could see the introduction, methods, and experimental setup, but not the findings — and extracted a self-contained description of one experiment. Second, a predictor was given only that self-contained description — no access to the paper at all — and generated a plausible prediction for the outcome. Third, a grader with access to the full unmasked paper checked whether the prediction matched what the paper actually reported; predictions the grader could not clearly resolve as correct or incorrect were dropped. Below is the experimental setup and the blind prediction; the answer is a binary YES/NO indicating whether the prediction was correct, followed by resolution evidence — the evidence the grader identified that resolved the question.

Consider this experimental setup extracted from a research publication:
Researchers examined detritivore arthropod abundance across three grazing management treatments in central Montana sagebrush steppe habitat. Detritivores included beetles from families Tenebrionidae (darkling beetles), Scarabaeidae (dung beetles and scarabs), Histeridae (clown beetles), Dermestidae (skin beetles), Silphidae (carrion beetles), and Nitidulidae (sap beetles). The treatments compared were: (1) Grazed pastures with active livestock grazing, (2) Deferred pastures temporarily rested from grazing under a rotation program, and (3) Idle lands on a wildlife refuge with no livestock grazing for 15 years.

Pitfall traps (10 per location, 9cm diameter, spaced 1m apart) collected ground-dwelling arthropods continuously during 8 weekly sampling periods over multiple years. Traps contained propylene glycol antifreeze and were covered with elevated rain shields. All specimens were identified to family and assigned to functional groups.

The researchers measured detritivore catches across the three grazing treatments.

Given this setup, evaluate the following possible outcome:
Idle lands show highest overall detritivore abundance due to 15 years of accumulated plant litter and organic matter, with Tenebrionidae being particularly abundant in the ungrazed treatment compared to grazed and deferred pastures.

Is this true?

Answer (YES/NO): NO